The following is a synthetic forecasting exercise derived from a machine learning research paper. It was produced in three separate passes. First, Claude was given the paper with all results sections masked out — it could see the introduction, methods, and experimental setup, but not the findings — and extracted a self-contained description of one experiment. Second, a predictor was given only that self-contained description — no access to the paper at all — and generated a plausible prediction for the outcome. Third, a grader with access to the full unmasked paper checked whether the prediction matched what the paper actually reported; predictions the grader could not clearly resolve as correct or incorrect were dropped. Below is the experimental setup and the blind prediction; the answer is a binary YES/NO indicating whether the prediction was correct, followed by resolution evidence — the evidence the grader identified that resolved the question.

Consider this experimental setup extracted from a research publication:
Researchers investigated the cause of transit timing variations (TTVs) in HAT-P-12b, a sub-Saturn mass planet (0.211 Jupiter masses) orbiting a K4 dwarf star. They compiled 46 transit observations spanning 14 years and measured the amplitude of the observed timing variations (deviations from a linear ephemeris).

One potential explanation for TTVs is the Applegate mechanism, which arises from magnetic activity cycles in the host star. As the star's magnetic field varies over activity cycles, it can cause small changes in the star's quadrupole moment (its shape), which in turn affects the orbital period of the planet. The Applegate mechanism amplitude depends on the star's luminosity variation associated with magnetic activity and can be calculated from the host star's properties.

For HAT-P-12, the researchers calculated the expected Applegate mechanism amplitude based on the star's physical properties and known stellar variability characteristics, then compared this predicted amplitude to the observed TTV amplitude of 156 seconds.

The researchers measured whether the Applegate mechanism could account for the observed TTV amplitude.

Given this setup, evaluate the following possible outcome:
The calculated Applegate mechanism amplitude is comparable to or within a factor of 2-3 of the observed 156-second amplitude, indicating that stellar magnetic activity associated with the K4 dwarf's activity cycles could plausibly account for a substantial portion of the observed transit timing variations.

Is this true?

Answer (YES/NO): NO